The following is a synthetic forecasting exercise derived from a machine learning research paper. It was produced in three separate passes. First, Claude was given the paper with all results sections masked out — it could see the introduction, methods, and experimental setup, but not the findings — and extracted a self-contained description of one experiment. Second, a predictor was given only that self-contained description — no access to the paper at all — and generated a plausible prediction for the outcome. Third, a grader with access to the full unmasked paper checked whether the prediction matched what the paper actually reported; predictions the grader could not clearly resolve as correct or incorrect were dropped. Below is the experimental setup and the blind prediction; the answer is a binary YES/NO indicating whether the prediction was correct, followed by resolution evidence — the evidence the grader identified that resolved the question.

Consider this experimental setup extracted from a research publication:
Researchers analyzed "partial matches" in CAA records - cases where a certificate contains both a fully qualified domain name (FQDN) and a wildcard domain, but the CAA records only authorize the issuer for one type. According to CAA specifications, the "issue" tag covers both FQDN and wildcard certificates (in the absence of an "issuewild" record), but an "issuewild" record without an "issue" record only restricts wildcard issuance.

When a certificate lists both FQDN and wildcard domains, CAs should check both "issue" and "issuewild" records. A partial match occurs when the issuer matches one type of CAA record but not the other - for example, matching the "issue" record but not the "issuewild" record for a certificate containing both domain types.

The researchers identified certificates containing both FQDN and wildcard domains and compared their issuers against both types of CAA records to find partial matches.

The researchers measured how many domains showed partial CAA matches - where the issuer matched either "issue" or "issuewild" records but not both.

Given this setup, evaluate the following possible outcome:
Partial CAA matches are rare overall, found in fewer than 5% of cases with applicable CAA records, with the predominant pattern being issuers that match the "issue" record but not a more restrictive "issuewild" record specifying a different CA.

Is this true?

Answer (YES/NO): NO